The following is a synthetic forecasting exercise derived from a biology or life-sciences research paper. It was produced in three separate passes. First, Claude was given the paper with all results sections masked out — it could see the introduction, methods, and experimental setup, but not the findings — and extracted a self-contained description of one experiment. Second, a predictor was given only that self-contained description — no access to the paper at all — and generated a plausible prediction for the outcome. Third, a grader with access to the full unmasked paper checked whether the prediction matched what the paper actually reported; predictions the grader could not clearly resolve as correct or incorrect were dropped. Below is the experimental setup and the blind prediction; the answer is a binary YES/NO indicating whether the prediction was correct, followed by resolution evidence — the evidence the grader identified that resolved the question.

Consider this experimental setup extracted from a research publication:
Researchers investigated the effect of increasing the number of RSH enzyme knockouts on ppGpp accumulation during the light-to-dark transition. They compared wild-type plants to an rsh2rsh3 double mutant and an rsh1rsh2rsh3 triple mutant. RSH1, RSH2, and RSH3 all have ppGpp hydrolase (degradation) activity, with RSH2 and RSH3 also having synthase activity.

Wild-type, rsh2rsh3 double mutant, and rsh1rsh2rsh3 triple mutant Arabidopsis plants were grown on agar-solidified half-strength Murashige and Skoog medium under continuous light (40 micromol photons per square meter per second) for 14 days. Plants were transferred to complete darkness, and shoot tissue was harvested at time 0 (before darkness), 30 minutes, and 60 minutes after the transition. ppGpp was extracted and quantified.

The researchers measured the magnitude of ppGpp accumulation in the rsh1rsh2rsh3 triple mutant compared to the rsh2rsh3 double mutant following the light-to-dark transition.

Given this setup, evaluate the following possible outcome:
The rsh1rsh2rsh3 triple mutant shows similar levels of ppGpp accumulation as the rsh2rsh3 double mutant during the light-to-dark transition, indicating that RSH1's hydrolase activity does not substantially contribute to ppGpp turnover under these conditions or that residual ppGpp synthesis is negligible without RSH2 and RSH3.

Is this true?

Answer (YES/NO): NO